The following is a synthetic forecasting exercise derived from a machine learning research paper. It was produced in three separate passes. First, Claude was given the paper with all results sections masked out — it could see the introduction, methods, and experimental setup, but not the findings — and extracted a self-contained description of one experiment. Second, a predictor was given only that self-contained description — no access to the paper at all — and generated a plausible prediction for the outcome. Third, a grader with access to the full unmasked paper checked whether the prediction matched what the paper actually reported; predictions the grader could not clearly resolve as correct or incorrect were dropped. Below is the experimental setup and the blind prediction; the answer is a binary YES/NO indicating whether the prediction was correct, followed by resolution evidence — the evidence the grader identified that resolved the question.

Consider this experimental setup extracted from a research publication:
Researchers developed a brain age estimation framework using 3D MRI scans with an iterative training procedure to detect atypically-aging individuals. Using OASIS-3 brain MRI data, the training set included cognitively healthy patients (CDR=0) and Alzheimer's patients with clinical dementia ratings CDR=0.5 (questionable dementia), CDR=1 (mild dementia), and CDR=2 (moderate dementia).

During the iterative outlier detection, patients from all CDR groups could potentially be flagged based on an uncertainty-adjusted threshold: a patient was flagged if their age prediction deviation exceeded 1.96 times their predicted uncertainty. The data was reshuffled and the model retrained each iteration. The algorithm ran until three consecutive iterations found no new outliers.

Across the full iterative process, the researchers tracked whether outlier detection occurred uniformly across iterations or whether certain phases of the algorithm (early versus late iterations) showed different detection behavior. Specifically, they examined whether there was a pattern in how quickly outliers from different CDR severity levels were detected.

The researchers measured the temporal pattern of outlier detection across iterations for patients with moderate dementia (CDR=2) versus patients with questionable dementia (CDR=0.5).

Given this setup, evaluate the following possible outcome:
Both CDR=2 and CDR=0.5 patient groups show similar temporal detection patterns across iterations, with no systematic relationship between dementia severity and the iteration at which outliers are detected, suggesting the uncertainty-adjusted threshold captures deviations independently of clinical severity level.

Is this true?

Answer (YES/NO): NO